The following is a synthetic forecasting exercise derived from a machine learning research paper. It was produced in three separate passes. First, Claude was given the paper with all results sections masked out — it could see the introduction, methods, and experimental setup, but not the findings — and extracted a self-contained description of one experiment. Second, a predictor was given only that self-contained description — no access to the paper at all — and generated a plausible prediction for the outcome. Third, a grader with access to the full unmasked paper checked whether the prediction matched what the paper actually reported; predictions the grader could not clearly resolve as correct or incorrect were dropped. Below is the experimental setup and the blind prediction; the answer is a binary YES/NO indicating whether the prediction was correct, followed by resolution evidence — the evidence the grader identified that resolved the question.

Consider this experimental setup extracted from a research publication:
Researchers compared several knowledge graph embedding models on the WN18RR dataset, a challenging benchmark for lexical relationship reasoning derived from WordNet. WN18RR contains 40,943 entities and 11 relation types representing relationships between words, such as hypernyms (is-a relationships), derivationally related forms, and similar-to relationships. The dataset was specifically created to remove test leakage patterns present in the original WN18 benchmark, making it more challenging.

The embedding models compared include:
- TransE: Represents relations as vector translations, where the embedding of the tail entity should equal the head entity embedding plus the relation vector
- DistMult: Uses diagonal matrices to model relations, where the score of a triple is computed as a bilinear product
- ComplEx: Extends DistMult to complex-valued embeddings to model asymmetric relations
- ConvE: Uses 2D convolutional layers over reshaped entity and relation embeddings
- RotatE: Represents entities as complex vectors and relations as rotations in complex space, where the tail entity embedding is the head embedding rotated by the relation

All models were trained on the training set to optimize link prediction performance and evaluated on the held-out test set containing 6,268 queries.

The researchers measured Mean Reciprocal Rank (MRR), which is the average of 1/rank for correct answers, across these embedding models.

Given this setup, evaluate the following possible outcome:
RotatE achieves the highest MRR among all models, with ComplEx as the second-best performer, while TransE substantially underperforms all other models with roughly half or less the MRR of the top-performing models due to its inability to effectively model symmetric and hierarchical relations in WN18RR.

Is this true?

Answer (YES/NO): YES